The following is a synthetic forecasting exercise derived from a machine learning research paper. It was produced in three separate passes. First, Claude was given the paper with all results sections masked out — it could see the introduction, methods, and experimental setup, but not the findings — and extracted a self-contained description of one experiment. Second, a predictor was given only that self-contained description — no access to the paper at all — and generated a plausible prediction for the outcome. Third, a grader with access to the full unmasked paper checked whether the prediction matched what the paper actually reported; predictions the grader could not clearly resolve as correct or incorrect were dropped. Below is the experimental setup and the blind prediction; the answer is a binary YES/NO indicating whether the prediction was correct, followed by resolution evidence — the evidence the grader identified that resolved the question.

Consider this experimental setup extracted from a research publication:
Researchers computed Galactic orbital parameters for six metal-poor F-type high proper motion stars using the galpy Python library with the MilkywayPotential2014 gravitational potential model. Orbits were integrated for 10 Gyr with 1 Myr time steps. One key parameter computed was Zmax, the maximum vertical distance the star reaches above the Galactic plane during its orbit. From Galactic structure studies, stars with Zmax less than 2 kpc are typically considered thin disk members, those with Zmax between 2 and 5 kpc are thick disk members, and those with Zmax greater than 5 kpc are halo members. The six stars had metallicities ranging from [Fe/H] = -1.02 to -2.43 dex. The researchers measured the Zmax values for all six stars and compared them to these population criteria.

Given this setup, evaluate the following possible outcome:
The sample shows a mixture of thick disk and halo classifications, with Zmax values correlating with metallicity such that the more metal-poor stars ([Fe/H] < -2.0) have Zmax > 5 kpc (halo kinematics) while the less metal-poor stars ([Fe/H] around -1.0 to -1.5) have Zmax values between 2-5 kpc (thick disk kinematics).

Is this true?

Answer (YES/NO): NO